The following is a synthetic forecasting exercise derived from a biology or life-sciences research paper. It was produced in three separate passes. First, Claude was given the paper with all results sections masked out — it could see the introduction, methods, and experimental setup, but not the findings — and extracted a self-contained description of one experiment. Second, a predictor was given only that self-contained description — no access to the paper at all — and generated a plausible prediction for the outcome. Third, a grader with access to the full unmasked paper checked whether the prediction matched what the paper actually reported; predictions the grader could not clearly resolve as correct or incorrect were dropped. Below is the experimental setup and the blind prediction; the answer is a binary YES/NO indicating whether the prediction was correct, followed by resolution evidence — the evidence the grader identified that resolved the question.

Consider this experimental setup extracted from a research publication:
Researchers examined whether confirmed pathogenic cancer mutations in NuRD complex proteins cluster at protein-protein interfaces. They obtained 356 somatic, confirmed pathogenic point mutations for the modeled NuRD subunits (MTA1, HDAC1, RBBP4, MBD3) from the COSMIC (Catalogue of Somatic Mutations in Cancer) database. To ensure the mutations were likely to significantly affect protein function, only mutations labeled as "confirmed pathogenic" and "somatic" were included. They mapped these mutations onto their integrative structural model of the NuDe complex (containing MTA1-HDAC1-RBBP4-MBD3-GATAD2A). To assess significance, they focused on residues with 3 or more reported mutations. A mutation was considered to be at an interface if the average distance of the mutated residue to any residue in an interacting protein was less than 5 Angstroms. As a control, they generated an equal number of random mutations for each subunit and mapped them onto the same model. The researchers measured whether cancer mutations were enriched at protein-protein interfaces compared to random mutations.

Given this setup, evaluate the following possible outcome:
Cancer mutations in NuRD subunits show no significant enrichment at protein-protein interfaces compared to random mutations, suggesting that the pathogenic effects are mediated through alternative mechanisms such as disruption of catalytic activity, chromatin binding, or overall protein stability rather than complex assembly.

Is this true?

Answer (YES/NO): YES